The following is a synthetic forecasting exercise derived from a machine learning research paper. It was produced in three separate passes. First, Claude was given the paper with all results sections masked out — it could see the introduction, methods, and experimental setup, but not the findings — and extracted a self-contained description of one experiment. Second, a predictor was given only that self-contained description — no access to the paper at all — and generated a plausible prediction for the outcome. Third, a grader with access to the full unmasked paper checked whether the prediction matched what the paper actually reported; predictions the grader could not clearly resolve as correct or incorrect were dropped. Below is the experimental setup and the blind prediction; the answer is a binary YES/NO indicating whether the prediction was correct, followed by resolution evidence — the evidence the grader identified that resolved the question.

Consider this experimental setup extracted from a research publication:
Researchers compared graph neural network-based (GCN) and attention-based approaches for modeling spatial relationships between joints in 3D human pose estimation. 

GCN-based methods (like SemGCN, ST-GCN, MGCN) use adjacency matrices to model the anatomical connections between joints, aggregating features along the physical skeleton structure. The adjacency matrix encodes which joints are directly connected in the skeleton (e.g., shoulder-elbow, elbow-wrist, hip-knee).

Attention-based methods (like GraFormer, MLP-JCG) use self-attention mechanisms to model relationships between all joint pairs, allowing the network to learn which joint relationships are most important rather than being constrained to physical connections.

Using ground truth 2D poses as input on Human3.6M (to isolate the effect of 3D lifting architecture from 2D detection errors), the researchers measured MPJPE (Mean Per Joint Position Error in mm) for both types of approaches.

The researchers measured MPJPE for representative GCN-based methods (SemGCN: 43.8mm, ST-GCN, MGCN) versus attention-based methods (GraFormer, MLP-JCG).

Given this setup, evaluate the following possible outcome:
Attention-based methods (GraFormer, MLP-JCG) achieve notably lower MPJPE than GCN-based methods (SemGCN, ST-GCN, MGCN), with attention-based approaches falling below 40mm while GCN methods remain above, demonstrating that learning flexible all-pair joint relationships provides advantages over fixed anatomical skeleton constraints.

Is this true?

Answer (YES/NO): NO